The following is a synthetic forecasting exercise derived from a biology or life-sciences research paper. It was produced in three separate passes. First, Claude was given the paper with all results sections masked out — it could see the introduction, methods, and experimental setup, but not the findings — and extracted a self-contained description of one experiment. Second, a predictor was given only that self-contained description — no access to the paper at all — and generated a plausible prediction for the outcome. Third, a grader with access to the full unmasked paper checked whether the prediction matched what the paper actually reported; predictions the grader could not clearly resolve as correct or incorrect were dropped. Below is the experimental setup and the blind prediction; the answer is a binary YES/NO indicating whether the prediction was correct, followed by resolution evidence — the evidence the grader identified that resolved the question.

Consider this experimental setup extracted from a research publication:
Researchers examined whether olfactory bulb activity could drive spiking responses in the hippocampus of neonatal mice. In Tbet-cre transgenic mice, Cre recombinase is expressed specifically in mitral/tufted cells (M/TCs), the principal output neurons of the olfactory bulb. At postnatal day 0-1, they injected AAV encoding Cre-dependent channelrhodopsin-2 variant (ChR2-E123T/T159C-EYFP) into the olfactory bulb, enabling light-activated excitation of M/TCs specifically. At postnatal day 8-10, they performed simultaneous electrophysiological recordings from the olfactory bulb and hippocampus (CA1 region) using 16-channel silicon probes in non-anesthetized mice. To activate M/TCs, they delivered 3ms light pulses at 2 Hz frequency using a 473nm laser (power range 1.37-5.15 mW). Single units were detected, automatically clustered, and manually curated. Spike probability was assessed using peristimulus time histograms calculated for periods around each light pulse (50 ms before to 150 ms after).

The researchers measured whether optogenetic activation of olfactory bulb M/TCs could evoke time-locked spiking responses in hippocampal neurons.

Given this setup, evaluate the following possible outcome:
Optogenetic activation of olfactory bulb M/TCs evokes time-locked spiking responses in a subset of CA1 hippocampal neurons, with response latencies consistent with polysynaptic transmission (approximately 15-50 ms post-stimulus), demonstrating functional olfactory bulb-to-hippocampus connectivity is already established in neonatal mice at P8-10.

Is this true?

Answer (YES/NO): NO